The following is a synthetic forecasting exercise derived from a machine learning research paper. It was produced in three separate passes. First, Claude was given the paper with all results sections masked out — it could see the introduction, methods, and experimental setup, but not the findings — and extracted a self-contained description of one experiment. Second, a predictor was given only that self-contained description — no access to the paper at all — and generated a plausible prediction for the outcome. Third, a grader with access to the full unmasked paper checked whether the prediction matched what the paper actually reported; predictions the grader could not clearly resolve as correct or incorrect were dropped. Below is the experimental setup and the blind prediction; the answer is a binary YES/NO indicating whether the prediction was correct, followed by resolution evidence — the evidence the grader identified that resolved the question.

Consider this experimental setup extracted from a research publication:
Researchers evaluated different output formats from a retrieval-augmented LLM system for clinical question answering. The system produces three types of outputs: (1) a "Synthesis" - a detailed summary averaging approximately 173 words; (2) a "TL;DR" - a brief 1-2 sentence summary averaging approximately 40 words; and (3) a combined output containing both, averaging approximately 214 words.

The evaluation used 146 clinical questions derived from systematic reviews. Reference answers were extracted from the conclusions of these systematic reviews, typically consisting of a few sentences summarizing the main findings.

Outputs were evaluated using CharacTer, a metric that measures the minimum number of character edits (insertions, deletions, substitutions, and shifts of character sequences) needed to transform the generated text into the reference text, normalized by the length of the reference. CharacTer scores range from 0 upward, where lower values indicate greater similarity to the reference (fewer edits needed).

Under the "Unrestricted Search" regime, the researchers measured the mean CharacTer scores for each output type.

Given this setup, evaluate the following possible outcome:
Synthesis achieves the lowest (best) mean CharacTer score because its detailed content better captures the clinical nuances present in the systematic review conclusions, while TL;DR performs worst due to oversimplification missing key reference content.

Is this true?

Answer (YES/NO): NO